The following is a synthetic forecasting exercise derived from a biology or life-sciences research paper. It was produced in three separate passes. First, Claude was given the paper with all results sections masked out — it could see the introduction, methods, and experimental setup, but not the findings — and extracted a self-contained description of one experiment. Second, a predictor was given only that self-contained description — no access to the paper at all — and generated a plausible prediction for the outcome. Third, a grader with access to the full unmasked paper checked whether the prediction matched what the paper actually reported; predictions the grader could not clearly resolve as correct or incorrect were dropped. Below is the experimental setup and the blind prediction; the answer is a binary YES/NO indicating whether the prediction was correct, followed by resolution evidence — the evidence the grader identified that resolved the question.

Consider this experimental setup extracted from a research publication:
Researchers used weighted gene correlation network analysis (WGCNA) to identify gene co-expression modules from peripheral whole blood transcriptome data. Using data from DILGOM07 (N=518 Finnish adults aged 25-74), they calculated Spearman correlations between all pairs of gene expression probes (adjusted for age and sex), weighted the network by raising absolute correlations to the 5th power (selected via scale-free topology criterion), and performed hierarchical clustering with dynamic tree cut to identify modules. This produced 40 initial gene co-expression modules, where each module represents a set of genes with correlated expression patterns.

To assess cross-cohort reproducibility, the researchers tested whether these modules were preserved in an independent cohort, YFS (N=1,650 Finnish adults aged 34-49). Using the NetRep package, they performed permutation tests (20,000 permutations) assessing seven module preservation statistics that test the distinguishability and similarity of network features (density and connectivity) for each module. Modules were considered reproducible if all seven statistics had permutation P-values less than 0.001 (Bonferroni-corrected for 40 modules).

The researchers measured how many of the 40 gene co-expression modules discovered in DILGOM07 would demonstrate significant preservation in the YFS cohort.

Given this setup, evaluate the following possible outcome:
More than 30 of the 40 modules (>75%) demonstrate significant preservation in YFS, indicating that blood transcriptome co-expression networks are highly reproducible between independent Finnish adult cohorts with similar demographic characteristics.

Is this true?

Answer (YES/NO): NO